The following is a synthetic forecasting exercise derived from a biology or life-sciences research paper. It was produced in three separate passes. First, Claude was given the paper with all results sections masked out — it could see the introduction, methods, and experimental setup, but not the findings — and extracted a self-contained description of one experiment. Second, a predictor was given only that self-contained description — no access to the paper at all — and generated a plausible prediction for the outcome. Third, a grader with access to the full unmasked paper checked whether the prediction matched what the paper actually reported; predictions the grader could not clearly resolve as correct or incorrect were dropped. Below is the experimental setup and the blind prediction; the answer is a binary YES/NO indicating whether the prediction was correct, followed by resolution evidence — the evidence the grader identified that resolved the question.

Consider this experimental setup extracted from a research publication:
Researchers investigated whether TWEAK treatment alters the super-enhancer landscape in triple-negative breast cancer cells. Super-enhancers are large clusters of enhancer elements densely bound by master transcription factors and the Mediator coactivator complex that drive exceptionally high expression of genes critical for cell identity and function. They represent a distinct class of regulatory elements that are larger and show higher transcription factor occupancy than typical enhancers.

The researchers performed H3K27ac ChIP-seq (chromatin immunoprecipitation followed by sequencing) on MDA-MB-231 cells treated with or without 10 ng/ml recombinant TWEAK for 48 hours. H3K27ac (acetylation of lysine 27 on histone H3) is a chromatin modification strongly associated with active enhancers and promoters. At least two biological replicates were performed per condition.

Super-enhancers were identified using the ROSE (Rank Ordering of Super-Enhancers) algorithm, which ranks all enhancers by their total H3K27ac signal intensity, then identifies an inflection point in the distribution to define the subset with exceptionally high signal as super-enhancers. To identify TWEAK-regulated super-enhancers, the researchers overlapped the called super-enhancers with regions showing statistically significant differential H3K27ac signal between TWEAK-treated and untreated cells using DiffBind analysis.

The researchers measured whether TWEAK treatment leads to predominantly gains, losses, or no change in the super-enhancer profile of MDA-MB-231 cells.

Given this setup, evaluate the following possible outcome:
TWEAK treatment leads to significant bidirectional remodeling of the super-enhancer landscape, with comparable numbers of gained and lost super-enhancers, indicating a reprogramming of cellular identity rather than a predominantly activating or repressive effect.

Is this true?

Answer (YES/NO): NO